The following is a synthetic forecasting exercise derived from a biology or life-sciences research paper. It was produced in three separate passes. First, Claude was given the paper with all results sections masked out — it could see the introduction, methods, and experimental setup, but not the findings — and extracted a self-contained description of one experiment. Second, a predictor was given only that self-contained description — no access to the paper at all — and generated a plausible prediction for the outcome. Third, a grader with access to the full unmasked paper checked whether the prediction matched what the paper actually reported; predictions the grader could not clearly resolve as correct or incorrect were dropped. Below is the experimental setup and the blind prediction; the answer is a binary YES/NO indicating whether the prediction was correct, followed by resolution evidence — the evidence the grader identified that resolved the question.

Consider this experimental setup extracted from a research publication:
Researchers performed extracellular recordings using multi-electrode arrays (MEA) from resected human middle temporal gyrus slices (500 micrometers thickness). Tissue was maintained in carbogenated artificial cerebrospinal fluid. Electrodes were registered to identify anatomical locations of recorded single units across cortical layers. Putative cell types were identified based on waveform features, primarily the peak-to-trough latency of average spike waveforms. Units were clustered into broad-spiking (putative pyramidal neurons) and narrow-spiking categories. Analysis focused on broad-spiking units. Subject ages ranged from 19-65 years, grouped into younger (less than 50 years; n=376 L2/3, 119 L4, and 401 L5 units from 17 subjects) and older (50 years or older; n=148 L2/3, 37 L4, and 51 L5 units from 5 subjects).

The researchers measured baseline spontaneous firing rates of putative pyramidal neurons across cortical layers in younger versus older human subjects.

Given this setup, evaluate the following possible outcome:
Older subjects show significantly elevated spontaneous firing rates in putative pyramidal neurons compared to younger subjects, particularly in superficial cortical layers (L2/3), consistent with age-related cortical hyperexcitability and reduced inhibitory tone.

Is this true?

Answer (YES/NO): NO